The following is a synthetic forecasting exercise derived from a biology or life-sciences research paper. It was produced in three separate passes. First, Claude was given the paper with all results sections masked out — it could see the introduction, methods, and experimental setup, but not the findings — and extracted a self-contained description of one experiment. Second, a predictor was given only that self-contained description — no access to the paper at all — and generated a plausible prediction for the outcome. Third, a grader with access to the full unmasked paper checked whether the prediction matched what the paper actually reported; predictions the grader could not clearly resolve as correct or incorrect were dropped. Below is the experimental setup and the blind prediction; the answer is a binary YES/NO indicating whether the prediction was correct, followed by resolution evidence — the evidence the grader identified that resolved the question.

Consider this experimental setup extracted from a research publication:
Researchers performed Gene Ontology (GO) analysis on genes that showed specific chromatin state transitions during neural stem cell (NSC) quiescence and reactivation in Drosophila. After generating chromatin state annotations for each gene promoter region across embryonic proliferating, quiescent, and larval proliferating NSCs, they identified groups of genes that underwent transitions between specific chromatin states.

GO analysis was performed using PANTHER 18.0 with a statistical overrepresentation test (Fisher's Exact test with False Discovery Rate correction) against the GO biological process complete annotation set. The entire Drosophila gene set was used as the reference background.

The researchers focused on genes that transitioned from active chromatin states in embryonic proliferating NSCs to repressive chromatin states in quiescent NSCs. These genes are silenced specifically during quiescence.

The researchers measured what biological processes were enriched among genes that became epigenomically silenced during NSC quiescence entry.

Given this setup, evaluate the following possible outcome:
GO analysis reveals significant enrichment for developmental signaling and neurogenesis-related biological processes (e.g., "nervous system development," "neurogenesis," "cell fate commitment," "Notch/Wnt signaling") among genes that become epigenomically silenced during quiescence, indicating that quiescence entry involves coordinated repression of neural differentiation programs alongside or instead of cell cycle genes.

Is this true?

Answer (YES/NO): NO